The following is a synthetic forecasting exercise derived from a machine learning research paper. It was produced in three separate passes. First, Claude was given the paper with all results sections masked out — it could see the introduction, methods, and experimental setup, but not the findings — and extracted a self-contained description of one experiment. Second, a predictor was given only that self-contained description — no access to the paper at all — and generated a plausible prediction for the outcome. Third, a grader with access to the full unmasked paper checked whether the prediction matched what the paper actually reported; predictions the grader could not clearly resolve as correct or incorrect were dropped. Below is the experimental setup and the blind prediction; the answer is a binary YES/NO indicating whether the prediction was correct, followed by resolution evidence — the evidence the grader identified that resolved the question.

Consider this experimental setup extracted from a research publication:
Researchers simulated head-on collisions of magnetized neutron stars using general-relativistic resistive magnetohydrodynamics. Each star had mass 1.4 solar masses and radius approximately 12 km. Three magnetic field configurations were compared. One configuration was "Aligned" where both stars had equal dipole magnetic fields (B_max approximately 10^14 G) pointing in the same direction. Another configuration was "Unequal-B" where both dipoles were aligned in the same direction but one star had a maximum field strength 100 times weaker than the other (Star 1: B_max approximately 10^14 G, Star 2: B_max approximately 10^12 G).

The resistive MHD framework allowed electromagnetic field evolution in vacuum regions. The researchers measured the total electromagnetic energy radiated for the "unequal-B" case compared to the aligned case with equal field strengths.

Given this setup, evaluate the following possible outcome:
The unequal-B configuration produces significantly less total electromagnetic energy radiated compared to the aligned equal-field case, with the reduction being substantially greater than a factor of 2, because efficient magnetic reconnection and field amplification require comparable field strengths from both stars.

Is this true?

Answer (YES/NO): NO